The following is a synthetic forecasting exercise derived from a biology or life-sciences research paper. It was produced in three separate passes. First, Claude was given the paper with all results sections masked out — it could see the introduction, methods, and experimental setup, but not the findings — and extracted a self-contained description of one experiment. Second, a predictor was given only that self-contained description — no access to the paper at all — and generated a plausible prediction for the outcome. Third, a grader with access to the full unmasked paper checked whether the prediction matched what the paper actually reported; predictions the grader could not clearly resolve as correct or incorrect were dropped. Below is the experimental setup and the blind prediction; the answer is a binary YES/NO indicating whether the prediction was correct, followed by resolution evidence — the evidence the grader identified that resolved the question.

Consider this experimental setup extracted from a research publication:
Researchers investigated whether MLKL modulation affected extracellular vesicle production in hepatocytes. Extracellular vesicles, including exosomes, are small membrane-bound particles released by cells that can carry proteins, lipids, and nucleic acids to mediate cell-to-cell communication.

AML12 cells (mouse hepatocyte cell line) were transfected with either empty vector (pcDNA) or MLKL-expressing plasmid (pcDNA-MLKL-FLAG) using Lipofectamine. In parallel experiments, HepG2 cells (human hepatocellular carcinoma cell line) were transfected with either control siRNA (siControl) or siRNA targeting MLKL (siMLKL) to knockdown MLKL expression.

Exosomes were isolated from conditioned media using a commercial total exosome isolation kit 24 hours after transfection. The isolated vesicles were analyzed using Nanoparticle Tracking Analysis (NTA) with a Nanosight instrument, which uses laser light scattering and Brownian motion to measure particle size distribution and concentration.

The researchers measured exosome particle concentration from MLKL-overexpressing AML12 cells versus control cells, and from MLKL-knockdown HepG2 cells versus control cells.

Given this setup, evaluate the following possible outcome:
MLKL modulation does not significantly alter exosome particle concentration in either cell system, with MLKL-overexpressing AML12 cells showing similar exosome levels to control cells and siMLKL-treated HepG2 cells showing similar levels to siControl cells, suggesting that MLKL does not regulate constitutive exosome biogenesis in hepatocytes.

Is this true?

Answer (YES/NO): NO